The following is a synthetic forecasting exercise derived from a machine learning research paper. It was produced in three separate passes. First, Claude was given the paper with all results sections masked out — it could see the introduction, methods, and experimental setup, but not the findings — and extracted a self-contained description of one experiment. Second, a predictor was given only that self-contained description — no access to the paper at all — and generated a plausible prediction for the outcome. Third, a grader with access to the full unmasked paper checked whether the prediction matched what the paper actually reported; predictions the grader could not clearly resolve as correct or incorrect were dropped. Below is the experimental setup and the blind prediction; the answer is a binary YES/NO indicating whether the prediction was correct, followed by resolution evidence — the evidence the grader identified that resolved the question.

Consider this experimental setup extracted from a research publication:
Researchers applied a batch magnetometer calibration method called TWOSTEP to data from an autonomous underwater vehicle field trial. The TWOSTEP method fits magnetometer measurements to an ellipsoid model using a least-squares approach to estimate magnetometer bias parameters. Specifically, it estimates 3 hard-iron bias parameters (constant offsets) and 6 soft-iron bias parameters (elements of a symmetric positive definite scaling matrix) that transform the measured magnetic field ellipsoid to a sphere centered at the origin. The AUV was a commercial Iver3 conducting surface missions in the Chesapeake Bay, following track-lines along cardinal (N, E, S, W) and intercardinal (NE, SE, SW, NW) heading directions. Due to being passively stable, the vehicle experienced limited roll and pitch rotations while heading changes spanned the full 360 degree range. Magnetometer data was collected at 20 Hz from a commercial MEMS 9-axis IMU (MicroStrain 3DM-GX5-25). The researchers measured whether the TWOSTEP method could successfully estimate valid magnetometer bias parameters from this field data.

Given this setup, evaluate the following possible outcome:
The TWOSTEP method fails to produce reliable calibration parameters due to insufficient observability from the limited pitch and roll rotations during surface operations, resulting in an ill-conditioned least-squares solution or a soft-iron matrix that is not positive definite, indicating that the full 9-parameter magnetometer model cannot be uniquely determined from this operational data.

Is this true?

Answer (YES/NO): YES